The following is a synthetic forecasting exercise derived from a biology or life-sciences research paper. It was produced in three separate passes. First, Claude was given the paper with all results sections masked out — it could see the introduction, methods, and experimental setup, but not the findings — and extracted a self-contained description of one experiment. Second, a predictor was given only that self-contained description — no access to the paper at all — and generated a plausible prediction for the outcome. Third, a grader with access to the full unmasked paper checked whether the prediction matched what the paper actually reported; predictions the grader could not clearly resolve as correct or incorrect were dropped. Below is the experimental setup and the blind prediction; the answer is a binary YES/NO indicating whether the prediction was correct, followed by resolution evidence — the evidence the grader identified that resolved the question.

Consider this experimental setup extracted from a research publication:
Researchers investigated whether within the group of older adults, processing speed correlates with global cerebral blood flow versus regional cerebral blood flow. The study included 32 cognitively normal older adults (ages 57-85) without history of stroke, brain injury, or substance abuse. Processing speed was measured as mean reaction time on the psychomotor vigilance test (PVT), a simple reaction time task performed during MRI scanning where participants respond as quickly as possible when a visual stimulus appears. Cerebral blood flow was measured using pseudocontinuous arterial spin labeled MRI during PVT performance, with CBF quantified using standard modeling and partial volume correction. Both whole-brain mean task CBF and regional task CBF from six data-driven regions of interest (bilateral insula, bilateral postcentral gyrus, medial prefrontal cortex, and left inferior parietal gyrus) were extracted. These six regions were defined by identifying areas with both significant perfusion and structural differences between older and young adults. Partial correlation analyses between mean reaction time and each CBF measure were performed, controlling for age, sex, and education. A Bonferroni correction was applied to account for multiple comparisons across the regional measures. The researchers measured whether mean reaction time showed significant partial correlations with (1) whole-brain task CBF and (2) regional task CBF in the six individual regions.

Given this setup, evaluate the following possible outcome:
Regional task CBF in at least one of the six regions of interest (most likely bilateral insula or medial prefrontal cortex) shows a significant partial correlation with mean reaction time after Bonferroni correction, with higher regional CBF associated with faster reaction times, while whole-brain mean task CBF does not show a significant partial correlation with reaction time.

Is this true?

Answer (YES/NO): NO